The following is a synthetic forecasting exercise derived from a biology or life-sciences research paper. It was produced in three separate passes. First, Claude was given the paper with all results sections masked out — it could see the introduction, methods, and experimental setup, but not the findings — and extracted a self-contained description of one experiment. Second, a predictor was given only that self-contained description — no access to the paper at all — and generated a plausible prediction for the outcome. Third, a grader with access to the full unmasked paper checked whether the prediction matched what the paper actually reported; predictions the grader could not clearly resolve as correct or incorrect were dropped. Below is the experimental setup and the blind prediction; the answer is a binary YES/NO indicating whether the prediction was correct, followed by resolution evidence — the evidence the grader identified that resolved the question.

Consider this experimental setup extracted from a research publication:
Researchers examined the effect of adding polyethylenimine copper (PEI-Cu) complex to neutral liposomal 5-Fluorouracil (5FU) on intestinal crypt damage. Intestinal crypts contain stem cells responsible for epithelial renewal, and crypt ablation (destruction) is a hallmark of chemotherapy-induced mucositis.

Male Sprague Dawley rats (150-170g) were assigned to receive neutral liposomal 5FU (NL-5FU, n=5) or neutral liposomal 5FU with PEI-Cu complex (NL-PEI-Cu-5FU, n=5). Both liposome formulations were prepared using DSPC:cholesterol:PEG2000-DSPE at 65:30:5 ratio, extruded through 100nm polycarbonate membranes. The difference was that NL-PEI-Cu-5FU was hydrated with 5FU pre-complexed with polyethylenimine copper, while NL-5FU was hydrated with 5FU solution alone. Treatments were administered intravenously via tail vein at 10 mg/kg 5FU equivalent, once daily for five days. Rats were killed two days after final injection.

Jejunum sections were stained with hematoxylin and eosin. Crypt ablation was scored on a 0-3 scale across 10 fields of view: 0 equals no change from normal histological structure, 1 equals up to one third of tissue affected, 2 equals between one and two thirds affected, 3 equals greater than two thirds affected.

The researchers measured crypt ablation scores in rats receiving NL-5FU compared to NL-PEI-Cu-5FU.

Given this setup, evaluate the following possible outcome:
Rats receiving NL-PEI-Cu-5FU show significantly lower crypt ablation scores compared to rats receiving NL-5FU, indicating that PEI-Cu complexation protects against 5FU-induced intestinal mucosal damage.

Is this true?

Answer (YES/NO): NO